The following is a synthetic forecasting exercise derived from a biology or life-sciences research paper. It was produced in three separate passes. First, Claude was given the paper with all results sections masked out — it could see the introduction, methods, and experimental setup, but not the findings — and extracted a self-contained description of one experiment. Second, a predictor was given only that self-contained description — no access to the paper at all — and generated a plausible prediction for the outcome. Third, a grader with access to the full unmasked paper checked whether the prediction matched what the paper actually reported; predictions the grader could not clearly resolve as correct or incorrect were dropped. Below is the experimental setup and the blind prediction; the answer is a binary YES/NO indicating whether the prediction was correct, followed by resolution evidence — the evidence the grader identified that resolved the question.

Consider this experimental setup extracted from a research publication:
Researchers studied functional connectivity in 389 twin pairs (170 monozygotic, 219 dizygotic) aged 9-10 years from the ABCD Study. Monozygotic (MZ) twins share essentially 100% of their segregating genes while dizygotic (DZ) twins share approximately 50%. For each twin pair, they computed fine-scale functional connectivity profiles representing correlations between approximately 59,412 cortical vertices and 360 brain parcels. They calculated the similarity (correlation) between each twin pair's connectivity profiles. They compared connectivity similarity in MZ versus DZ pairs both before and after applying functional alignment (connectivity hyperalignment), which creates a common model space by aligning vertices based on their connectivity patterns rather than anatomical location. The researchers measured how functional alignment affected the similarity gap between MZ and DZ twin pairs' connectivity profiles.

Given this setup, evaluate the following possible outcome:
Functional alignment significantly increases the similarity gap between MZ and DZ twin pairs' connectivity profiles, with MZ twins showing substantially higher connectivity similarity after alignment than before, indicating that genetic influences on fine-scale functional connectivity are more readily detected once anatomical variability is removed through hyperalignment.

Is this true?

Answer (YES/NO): NO